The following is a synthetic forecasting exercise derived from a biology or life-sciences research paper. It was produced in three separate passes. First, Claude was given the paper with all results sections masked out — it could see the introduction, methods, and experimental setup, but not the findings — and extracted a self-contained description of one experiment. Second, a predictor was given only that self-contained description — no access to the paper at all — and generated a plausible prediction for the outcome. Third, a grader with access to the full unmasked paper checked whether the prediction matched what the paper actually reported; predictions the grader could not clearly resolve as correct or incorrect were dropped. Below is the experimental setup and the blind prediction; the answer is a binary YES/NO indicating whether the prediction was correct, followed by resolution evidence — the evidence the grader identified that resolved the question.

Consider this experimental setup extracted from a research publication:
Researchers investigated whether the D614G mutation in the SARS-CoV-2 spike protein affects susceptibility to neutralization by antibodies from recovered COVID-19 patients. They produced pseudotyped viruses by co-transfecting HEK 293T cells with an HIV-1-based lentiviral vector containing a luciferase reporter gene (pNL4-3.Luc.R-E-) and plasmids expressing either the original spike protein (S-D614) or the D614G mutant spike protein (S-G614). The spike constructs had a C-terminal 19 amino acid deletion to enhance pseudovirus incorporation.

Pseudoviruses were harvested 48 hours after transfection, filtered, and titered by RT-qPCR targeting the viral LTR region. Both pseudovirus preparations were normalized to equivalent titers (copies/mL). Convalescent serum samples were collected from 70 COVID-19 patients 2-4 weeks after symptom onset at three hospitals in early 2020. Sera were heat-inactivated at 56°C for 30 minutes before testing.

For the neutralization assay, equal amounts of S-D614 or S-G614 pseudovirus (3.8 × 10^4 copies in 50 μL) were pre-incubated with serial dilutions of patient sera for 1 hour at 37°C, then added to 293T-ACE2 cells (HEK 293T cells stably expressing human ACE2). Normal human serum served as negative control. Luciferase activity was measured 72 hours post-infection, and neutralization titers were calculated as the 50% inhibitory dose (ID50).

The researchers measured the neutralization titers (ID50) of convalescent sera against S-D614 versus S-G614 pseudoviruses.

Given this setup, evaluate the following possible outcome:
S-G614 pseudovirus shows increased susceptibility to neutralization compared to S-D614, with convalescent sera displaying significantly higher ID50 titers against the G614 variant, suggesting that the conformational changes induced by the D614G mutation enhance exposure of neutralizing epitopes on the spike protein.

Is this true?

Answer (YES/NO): NO